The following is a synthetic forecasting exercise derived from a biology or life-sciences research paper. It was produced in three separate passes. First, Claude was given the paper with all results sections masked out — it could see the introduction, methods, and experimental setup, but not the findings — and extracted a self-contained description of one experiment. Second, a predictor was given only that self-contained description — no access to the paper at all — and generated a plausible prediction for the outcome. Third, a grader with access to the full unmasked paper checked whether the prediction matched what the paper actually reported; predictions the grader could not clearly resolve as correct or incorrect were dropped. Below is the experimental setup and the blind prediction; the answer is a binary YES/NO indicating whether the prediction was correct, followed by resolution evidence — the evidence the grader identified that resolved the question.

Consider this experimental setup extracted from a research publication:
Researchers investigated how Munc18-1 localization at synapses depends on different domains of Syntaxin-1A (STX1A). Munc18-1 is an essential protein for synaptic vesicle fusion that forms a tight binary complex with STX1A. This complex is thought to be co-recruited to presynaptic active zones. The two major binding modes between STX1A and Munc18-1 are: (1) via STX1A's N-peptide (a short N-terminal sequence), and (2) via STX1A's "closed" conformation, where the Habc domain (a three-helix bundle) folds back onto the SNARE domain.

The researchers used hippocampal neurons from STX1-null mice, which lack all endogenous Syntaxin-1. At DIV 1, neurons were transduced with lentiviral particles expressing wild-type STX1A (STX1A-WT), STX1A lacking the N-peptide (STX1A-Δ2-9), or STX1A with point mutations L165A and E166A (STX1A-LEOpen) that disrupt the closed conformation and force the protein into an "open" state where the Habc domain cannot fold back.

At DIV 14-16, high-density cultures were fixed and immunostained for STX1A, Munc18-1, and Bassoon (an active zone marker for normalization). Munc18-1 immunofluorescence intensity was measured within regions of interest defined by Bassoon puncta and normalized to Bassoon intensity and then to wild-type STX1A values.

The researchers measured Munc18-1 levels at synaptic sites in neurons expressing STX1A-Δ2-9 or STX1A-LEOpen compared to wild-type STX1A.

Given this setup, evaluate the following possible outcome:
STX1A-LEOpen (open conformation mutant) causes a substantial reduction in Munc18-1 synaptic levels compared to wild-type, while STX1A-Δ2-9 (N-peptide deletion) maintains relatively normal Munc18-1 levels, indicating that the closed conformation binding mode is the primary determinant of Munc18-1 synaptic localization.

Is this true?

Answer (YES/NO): YES